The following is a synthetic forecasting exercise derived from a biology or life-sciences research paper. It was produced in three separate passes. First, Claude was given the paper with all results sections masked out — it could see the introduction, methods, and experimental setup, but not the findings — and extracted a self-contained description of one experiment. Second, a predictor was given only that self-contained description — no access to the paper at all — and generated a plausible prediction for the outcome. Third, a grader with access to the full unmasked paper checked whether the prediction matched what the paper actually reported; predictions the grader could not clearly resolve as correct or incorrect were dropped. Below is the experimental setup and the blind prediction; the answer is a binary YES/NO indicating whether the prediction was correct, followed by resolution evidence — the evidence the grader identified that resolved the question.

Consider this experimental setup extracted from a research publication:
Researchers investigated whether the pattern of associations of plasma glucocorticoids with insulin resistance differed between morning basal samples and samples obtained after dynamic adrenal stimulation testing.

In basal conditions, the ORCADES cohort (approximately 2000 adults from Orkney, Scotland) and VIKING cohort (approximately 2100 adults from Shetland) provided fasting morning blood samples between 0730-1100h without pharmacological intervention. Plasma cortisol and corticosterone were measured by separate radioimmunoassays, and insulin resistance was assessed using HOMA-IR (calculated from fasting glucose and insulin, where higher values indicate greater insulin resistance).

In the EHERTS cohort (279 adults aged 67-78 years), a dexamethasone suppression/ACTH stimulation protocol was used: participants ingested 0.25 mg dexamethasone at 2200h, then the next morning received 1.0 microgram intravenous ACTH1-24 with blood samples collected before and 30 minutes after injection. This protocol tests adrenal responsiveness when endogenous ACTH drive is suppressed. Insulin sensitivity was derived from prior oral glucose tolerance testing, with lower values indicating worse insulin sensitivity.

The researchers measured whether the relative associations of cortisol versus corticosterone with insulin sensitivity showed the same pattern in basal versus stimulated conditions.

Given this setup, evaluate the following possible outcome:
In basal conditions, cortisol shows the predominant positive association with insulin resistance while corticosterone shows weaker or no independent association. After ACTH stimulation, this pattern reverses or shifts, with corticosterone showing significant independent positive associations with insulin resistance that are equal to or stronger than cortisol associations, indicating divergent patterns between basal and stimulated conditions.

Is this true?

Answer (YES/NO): NO